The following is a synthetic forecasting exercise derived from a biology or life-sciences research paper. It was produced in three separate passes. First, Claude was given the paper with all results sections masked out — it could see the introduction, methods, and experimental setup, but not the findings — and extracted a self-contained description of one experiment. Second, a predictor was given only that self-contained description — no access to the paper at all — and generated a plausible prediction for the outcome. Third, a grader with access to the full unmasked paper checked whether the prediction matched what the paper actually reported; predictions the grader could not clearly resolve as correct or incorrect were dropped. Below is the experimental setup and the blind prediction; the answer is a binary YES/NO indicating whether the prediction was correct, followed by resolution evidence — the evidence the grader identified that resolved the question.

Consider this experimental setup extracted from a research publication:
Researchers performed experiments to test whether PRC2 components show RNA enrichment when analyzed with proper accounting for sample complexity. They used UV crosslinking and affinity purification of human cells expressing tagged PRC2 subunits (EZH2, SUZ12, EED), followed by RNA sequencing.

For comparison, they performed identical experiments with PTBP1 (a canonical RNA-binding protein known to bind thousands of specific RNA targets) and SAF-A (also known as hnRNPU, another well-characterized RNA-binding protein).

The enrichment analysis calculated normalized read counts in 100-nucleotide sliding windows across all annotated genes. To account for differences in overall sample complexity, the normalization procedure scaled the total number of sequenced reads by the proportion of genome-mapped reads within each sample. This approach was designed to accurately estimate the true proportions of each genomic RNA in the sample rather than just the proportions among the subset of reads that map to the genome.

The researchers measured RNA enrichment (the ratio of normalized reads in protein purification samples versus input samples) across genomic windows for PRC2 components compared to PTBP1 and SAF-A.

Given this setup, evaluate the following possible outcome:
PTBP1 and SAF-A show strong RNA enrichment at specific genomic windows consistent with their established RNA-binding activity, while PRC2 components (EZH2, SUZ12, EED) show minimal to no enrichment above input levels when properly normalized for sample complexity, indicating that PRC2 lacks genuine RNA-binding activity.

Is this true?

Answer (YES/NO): YES